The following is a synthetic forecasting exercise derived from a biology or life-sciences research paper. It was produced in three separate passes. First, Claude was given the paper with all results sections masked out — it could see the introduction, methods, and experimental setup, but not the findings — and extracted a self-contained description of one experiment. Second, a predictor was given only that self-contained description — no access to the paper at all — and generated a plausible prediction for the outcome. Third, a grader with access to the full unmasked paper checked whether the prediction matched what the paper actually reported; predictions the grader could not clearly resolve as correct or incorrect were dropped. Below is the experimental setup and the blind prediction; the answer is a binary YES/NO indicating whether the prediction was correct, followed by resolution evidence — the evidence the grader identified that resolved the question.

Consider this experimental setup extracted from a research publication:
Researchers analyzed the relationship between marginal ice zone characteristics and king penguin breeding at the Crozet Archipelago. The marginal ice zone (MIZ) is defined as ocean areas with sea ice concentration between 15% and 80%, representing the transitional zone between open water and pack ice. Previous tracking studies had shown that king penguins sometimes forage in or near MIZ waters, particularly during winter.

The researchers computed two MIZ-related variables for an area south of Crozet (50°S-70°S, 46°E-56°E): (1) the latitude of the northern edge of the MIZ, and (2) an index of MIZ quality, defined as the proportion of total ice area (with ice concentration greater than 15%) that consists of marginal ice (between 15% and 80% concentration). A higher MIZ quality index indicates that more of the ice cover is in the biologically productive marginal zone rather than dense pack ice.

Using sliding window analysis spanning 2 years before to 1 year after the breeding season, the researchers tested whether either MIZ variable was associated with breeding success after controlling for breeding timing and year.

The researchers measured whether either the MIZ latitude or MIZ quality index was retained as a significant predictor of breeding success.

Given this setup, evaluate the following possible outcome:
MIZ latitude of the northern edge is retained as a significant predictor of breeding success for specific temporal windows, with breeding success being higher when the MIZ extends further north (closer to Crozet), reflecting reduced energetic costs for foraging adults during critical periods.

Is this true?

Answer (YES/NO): NO